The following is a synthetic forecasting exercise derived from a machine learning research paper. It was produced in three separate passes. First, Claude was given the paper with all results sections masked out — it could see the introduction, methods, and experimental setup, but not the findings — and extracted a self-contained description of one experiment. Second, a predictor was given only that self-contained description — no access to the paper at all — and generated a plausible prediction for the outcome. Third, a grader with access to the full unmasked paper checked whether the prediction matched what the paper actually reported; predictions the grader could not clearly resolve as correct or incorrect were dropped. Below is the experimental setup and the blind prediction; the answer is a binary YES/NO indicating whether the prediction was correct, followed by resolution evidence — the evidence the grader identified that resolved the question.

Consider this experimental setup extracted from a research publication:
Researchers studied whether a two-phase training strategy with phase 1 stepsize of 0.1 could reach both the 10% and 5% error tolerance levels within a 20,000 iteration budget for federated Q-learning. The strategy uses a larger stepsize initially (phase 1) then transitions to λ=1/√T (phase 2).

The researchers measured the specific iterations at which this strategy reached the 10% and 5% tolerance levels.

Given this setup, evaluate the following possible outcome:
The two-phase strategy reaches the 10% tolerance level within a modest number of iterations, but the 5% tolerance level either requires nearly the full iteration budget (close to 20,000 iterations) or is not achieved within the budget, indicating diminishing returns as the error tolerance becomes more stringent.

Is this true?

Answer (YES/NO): NO